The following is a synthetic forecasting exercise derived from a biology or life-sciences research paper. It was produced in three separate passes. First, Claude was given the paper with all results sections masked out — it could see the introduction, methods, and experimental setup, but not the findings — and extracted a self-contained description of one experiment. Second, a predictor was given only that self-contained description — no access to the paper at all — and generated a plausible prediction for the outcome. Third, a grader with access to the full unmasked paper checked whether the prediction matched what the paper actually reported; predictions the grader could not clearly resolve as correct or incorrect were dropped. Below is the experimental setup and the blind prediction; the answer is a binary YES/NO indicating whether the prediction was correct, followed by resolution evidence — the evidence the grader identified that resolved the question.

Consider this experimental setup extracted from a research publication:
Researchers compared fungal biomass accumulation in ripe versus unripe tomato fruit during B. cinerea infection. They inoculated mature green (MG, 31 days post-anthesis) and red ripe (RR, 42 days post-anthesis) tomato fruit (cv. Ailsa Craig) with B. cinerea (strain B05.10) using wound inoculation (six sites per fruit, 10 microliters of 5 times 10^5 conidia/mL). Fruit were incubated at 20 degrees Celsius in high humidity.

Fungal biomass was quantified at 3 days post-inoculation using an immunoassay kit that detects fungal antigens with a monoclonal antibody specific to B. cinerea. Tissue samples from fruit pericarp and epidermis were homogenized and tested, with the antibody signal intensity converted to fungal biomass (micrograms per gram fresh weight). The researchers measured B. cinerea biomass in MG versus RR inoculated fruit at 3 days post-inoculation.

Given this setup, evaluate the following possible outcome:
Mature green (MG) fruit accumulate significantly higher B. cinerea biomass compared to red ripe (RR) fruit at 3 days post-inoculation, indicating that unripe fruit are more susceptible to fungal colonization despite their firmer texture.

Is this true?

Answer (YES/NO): NO